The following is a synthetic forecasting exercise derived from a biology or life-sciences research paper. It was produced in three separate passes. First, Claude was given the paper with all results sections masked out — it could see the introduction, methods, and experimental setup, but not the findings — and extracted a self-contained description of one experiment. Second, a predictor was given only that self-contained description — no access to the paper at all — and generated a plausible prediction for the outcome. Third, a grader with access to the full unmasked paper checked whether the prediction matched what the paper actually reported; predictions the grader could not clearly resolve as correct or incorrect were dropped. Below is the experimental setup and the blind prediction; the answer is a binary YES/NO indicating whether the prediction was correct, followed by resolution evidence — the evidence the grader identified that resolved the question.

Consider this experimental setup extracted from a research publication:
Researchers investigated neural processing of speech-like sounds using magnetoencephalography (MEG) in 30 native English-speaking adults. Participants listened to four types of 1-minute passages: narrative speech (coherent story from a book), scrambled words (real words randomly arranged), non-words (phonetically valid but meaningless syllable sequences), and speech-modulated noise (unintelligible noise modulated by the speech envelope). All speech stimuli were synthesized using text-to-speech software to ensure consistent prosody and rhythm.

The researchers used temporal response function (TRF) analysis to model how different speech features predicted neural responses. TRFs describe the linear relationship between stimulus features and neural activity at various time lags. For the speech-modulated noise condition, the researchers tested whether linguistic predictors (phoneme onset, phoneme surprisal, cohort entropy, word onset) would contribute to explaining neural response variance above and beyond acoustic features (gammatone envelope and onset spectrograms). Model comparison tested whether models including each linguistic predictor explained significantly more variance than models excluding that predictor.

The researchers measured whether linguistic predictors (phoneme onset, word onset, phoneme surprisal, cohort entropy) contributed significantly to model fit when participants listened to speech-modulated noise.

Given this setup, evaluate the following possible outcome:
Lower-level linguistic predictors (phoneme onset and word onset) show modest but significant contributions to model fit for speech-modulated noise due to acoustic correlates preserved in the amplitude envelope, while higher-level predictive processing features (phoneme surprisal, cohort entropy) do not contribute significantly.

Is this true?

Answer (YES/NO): NO